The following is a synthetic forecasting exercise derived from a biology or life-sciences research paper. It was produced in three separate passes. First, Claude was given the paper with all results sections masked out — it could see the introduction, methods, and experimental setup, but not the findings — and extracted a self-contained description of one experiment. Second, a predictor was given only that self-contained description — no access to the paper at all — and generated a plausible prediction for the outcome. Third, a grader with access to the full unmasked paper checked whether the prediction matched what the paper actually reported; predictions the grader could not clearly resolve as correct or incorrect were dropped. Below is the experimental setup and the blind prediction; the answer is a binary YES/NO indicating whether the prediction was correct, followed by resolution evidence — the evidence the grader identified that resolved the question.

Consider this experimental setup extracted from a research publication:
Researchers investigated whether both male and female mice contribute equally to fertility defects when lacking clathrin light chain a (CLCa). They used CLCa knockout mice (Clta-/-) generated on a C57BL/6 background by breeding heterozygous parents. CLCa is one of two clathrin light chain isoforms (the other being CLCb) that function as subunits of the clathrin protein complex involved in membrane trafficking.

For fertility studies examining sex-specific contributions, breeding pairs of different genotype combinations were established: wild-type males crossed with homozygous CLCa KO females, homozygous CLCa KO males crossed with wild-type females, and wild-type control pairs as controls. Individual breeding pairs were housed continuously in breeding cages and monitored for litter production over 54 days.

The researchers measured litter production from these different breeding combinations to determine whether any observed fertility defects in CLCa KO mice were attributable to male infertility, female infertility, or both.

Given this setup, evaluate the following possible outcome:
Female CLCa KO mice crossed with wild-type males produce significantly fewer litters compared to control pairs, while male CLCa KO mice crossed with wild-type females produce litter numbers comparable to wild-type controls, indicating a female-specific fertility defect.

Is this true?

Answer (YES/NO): NO